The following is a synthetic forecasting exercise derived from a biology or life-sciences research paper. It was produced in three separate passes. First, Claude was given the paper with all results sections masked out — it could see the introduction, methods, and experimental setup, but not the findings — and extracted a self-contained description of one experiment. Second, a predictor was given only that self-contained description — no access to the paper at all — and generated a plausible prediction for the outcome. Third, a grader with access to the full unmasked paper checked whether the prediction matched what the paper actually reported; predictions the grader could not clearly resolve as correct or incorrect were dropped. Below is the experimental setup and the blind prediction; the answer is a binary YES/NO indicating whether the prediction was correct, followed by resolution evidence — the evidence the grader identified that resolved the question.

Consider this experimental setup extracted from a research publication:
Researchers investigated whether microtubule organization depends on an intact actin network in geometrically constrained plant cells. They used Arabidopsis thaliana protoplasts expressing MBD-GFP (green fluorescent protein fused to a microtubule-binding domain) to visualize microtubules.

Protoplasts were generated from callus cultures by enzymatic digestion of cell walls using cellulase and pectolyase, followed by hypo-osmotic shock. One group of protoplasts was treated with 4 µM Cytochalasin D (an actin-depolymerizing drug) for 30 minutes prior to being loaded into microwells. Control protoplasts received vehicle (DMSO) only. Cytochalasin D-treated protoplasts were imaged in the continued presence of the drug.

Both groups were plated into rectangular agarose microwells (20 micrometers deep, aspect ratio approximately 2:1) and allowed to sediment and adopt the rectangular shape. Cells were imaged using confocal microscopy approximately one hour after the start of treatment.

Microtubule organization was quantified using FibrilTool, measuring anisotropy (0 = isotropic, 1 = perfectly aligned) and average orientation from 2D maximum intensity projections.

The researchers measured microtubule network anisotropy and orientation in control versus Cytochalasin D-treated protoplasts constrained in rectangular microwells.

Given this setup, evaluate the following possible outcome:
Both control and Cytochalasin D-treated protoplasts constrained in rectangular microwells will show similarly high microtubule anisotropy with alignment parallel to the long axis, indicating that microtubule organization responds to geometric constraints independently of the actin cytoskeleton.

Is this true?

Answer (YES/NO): YES